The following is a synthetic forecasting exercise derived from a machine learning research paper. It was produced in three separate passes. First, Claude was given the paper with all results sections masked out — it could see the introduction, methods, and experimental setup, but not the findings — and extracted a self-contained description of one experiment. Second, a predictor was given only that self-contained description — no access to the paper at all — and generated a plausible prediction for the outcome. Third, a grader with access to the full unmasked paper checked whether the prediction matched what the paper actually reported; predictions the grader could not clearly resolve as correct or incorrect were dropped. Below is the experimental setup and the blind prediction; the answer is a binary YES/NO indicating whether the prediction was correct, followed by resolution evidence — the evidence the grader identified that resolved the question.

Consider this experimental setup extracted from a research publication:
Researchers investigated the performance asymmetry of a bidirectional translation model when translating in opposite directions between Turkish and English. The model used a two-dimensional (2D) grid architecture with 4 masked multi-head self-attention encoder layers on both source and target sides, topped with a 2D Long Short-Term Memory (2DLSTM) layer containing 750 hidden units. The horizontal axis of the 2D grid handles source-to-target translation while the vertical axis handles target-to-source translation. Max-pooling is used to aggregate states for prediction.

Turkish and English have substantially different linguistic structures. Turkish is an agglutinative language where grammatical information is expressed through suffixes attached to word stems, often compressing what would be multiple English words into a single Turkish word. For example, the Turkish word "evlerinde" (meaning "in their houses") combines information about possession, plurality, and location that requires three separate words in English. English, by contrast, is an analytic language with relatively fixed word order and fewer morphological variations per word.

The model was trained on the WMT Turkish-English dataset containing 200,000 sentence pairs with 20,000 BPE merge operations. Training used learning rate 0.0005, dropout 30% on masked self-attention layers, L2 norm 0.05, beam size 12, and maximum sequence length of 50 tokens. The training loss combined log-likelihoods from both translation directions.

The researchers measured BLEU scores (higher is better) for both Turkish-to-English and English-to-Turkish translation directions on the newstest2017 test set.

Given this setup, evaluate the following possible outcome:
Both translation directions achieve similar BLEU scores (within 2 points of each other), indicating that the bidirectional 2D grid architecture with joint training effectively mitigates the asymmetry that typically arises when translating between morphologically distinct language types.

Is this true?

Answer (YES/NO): NO